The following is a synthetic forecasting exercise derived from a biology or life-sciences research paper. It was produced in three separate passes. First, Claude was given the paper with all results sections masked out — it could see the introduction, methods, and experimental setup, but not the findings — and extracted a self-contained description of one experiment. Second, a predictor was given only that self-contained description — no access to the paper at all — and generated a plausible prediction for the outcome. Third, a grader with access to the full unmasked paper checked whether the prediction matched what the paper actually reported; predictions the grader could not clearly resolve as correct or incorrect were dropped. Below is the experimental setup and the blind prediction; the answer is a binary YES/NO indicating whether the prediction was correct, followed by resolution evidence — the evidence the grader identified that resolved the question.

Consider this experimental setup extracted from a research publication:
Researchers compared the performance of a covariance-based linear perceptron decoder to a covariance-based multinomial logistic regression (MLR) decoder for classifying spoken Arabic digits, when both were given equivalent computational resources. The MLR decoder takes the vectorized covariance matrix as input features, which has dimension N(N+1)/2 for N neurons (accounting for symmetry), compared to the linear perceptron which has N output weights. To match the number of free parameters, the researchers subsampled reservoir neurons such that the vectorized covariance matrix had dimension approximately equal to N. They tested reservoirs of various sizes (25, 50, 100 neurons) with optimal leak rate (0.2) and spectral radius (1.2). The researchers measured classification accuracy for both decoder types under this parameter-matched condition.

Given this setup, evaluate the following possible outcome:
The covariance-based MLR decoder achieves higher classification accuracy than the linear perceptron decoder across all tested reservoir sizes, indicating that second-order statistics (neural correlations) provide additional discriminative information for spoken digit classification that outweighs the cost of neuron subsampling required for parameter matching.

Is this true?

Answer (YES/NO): NO